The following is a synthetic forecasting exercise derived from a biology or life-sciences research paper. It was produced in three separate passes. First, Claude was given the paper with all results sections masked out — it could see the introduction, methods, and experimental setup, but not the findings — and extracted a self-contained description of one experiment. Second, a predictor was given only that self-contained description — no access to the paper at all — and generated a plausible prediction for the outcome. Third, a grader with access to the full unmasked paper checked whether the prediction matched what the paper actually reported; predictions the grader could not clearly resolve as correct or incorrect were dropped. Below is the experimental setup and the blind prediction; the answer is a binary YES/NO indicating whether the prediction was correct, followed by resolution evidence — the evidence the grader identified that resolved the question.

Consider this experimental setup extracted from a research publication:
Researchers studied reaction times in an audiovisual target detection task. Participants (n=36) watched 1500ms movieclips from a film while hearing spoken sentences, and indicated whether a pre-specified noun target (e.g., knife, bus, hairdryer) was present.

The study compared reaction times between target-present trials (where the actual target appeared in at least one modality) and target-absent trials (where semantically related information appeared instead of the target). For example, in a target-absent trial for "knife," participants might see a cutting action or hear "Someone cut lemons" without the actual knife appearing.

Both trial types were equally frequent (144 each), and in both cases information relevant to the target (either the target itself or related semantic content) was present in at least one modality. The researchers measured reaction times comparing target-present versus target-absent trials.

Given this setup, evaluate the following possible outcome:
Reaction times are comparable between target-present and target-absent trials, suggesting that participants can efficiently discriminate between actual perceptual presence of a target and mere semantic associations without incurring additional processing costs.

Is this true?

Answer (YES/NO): NO